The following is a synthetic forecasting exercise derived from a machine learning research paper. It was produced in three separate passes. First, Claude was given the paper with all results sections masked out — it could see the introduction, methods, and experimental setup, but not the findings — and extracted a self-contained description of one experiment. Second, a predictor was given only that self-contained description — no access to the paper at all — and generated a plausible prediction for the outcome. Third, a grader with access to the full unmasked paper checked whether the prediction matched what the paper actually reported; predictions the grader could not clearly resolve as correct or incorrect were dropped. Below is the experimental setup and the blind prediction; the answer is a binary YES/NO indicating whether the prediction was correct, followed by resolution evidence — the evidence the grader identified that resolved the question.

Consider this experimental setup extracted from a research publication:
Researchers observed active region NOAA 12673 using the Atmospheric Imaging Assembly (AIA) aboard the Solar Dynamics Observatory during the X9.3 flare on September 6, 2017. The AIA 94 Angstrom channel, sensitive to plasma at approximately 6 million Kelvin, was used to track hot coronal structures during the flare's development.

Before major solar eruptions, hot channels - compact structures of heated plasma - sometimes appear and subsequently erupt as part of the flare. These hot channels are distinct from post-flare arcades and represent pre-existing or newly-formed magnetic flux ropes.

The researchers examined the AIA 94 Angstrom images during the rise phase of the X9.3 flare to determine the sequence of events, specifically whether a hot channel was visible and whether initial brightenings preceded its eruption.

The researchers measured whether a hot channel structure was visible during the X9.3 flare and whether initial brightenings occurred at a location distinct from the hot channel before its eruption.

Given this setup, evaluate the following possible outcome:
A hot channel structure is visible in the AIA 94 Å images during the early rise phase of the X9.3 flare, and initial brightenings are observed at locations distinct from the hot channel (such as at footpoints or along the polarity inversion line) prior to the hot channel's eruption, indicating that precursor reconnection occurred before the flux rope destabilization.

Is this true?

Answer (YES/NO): YES